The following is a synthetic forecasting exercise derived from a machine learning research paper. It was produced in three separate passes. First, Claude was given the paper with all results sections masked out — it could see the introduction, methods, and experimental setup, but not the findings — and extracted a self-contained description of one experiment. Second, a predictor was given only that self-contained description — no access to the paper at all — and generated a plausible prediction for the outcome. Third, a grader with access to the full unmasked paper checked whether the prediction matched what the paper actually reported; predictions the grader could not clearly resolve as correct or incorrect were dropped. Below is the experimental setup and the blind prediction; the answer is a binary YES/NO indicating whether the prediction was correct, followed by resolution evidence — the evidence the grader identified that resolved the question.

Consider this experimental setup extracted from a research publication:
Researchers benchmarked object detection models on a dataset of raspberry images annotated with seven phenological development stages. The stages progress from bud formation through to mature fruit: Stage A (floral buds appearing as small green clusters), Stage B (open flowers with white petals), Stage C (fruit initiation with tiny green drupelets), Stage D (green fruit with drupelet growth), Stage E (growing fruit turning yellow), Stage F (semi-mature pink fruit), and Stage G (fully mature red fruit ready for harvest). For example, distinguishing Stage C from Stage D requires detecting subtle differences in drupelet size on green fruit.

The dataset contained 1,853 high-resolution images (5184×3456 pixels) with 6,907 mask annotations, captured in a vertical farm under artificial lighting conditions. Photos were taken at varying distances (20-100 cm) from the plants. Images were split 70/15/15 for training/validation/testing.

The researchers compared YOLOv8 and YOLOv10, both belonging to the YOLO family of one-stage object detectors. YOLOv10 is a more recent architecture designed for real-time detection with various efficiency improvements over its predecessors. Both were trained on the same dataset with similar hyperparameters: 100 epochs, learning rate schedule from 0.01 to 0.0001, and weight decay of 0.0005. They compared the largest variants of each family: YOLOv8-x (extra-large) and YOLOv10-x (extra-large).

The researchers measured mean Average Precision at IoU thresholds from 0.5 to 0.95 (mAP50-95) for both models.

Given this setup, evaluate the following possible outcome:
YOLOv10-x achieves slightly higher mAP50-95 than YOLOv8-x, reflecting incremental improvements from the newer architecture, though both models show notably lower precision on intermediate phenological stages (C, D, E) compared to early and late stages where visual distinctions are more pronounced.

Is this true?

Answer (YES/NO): NO